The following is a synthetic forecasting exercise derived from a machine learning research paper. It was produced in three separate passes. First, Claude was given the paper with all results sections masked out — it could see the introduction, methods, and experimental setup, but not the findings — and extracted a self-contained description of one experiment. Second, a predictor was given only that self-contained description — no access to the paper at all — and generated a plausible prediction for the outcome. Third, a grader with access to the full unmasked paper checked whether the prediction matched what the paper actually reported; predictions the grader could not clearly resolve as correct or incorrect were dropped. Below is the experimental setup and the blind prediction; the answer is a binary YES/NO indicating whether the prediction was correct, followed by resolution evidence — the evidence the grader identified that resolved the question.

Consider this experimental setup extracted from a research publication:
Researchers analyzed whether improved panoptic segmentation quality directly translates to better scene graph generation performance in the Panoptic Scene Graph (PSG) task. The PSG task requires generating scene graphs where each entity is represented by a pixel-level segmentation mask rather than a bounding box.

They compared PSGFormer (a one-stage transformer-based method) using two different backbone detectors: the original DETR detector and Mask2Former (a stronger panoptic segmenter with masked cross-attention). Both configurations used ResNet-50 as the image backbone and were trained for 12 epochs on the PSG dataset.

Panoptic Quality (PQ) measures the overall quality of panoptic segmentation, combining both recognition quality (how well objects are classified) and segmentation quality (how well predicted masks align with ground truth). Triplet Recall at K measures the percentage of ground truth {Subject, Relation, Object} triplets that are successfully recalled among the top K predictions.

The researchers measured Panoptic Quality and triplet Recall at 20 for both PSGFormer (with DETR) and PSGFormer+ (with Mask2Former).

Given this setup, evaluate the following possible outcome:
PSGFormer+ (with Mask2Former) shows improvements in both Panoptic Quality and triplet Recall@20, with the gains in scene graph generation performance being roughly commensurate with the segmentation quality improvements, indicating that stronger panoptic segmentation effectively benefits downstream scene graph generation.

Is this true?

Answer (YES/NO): NO